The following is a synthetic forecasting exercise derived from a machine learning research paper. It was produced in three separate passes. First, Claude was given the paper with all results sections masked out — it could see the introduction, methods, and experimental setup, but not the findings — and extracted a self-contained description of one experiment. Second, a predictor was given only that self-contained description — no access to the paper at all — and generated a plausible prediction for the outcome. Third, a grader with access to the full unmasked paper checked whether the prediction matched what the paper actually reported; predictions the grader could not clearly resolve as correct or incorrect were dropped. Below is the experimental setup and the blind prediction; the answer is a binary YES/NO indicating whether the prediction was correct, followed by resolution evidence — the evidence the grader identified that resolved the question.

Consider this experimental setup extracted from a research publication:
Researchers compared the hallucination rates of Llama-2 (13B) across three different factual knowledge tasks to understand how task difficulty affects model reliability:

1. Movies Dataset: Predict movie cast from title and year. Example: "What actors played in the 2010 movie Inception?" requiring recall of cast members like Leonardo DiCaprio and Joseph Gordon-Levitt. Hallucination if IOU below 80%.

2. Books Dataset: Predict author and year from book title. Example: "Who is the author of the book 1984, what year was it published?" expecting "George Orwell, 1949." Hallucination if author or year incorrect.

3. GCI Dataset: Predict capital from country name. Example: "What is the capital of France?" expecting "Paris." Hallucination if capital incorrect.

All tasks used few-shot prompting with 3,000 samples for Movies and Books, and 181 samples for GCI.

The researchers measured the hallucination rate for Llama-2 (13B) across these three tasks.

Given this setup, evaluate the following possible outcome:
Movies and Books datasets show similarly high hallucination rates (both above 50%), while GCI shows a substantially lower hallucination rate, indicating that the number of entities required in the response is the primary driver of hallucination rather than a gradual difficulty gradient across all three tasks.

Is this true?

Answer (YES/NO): NO